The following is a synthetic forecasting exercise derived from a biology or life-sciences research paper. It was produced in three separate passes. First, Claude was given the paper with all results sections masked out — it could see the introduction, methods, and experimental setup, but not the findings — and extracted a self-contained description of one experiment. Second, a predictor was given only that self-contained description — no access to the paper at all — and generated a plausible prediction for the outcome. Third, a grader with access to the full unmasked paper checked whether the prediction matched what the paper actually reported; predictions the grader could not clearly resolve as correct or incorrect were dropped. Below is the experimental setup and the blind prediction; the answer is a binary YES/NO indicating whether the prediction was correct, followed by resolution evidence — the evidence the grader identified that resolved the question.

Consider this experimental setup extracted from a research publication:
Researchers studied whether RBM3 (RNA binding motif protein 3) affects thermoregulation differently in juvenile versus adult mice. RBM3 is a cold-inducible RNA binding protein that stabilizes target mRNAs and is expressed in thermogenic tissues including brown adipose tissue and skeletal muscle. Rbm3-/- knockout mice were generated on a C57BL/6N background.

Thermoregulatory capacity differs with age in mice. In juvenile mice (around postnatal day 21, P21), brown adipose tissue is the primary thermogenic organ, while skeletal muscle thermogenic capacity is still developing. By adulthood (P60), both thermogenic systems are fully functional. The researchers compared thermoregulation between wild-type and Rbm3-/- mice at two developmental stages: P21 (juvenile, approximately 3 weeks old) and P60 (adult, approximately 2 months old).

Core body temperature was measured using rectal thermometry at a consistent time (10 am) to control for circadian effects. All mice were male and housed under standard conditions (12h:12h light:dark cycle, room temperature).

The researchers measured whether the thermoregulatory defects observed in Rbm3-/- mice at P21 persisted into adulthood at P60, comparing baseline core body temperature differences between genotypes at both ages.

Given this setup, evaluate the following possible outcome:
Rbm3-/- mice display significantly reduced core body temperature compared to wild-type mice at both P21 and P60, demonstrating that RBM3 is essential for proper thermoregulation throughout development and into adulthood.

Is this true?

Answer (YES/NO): NO